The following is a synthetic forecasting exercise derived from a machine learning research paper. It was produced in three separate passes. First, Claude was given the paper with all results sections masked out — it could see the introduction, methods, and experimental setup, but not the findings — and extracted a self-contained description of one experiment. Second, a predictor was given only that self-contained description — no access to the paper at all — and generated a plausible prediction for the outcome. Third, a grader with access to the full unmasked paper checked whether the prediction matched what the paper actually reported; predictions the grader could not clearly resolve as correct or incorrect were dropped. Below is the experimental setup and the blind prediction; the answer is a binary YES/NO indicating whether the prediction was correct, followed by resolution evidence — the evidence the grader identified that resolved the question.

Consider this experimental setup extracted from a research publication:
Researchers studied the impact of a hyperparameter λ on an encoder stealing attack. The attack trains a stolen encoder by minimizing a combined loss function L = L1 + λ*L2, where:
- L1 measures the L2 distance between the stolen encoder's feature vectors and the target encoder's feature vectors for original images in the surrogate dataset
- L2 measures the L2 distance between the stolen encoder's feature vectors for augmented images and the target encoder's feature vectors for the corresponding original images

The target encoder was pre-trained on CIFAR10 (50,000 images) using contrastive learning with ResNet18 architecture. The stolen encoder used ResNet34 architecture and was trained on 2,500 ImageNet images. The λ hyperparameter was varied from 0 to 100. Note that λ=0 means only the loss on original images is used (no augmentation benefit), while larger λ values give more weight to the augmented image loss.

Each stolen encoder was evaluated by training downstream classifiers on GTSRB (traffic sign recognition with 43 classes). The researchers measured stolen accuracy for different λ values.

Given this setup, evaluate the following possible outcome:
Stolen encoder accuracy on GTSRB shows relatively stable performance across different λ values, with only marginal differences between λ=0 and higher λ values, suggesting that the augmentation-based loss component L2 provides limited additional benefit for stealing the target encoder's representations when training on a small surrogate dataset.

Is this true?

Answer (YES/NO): NO